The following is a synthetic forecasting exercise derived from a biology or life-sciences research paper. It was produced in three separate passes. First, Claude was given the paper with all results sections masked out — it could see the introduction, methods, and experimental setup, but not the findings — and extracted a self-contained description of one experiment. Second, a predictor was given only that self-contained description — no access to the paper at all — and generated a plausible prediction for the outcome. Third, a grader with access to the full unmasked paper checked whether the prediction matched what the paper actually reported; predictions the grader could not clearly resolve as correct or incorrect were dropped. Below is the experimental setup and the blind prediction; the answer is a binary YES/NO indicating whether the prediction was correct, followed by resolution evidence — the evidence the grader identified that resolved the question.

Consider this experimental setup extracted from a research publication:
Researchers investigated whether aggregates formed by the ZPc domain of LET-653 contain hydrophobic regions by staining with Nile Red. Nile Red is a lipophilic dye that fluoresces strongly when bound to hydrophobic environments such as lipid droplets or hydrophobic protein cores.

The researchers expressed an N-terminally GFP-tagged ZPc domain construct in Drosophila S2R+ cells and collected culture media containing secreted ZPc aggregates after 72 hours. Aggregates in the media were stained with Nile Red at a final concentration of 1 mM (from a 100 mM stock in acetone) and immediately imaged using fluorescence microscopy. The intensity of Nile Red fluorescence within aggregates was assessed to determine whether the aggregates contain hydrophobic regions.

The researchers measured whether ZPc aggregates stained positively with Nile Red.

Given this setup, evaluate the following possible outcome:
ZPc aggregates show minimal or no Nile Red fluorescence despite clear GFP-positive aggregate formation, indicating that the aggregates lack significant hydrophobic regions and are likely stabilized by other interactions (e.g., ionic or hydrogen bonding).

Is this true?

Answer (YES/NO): NO